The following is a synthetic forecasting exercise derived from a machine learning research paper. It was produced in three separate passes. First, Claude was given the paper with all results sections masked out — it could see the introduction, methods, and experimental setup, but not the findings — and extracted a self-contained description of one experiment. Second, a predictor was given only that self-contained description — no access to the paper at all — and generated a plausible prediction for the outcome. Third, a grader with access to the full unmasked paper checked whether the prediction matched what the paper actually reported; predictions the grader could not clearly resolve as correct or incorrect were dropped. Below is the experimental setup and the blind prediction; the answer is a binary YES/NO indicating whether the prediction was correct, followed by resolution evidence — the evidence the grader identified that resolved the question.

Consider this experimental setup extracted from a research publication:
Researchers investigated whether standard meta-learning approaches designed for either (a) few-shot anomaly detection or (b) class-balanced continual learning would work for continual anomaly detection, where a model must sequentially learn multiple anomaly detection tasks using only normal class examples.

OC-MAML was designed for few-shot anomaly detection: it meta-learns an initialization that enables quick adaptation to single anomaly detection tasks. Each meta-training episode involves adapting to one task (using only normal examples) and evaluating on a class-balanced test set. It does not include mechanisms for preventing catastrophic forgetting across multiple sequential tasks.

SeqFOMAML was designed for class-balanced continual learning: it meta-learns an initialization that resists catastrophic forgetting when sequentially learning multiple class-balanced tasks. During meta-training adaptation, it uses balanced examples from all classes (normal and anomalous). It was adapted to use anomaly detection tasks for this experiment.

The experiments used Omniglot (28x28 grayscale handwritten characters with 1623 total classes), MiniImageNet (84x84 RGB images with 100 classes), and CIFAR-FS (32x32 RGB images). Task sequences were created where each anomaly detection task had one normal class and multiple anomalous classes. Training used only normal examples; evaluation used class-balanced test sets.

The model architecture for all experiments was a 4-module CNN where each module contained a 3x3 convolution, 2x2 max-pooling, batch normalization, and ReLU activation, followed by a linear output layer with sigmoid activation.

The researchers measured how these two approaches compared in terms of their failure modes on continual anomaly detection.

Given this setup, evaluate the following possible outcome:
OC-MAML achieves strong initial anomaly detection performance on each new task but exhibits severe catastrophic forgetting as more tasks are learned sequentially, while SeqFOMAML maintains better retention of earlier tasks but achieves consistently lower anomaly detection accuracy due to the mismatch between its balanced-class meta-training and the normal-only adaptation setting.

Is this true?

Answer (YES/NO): NO